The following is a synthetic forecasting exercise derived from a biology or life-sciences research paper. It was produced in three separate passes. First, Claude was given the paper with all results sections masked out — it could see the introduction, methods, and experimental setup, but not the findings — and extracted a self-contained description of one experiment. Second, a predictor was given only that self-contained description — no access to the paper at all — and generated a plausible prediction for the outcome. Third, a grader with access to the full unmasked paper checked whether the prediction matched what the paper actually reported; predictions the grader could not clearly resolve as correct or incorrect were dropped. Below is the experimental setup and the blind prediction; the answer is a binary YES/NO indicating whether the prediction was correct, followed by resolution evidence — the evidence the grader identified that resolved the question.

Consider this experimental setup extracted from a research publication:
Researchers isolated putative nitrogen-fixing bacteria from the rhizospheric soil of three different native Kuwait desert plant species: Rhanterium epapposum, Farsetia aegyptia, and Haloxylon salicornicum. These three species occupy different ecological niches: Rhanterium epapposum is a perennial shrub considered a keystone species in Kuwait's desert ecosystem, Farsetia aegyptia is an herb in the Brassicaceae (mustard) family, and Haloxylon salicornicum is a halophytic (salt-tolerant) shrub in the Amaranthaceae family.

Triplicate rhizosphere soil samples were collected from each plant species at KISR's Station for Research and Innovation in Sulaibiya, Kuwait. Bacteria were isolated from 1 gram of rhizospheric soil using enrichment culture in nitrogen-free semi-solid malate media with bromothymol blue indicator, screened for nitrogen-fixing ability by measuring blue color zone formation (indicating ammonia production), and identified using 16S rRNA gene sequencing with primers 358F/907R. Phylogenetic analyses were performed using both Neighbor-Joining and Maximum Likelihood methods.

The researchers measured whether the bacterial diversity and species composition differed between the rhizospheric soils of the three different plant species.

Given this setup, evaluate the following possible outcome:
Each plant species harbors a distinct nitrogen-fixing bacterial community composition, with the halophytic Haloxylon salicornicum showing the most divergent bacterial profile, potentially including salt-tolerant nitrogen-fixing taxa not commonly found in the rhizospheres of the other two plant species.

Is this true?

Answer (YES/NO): NO